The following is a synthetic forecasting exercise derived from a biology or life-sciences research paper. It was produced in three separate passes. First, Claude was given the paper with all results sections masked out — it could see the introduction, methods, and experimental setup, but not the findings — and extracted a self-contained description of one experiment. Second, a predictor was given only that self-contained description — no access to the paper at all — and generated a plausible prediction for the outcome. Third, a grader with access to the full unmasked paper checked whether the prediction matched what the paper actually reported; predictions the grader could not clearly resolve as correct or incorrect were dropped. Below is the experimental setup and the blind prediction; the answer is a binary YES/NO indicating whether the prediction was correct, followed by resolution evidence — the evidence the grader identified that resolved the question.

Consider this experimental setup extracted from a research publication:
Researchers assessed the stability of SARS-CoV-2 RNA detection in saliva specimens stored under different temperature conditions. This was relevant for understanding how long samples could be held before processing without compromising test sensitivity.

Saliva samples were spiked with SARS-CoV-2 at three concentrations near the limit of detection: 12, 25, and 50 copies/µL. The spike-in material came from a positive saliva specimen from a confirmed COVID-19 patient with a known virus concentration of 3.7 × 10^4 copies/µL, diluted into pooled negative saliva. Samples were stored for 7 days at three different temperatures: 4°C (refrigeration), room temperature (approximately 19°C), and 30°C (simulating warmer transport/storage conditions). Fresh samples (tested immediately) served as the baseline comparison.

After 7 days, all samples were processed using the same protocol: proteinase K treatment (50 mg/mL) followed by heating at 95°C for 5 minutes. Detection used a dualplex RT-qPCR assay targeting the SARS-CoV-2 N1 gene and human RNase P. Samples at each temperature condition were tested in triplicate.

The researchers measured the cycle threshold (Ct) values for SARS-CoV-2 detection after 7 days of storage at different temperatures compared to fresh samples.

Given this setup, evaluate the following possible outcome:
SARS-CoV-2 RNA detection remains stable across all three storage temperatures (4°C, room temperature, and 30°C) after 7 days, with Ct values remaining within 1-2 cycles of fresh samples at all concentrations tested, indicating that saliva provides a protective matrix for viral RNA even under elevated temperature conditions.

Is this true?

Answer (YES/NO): YES